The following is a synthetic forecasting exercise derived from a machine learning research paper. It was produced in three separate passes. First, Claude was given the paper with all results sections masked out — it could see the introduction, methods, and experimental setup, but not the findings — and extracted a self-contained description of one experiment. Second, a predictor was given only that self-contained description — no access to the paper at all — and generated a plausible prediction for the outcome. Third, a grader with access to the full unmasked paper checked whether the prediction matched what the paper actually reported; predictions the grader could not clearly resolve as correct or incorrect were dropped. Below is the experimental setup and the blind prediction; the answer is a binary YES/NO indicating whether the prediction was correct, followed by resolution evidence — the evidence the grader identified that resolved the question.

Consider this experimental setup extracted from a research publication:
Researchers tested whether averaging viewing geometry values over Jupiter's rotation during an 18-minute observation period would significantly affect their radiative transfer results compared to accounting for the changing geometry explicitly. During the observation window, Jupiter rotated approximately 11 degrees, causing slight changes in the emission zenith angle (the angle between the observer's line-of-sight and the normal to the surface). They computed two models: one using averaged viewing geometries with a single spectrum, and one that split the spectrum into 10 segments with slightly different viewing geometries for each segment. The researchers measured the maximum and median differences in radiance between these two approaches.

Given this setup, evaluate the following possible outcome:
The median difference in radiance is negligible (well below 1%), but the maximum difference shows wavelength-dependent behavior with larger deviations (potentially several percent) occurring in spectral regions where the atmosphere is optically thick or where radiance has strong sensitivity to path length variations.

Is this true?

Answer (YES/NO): NO